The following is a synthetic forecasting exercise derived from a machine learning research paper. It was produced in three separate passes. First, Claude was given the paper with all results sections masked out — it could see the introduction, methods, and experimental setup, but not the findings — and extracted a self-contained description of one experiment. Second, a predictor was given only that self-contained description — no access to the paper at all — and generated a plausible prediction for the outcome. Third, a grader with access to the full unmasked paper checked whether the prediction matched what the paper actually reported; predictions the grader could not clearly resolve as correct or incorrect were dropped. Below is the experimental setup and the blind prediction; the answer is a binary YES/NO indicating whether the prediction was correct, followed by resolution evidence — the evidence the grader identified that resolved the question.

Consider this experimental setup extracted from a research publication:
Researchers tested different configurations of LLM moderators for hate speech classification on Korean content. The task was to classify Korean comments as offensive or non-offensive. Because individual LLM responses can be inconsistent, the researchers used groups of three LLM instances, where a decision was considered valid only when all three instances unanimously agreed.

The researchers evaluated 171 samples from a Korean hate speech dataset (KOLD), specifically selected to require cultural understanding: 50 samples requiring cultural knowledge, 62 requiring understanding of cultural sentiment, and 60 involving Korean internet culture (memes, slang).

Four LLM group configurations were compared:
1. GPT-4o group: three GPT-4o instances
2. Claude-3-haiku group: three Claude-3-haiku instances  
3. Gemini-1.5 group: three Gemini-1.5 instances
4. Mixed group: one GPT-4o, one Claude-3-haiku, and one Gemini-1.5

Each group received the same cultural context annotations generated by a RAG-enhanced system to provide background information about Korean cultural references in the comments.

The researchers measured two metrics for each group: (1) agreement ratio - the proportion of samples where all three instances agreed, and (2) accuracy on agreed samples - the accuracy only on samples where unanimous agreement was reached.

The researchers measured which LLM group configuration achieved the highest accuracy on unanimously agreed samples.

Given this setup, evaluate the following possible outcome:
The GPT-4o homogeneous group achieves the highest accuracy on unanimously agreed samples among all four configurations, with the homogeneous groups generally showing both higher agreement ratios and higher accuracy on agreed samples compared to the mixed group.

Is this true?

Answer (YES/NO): NO